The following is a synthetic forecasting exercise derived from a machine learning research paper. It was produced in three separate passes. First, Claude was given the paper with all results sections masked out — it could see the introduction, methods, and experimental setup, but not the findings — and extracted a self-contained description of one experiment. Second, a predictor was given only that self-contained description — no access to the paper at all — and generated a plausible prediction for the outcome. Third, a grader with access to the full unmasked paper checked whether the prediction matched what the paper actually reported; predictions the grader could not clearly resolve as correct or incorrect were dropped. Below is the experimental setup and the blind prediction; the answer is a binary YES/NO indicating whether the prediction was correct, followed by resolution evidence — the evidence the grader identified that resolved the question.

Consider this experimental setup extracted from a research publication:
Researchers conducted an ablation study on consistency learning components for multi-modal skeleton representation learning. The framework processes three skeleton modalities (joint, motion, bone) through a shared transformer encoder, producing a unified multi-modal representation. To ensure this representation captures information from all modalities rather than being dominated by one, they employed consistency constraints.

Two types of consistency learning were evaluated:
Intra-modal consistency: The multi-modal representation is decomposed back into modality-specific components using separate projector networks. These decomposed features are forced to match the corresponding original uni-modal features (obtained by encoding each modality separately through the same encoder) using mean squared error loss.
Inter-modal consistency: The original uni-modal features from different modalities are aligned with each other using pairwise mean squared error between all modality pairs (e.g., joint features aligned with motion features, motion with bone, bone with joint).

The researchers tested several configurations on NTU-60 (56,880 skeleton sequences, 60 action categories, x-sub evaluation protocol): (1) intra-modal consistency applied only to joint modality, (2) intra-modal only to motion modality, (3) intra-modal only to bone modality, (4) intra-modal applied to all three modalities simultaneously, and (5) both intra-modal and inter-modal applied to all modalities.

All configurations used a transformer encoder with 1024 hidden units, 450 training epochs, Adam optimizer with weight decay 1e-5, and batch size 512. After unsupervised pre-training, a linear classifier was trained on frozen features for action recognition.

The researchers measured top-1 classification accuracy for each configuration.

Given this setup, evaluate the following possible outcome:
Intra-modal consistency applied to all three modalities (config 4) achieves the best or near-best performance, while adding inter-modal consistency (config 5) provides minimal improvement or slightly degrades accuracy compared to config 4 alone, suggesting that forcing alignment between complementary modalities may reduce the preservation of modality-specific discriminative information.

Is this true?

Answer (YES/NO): NO